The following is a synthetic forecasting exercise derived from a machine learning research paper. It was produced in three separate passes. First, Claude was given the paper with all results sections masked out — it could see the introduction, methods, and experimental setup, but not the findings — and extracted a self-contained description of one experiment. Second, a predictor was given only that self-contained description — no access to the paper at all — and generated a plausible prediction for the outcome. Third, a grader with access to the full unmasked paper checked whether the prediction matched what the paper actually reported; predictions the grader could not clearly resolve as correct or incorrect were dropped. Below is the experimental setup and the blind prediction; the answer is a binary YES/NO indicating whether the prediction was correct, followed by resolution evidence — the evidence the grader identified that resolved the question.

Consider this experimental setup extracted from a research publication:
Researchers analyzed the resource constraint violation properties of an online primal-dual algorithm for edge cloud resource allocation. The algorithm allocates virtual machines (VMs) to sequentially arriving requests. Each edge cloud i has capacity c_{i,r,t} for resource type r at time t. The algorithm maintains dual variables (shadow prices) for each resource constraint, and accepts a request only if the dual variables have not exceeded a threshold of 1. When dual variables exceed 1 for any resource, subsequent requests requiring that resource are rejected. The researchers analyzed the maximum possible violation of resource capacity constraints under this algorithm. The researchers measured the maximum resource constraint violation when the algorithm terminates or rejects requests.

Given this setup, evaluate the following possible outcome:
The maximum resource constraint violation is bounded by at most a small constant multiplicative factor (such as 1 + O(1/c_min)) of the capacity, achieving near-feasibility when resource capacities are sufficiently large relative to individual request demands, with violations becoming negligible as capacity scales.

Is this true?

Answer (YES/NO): NO